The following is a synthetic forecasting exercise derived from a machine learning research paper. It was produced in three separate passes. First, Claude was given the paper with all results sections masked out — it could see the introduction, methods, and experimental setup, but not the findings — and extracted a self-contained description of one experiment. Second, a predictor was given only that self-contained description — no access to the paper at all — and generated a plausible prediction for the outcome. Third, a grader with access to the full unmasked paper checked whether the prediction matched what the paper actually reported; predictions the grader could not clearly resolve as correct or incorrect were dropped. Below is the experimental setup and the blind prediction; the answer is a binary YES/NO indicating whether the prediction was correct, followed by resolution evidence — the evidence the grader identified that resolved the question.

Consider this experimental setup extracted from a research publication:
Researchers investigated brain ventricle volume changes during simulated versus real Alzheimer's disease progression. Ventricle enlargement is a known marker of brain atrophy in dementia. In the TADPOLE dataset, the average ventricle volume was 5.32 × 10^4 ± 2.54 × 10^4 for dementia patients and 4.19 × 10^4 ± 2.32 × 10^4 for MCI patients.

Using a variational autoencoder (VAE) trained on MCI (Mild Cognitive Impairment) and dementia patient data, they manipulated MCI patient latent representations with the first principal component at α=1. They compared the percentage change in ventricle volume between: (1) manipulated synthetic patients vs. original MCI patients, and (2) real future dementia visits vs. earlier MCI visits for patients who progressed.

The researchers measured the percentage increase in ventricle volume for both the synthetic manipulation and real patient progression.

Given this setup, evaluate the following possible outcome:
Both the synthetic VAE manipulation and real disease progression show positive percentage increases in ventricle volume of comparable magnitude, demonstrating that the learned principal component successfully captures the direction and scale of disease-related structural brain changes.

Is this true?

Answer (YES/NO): YES